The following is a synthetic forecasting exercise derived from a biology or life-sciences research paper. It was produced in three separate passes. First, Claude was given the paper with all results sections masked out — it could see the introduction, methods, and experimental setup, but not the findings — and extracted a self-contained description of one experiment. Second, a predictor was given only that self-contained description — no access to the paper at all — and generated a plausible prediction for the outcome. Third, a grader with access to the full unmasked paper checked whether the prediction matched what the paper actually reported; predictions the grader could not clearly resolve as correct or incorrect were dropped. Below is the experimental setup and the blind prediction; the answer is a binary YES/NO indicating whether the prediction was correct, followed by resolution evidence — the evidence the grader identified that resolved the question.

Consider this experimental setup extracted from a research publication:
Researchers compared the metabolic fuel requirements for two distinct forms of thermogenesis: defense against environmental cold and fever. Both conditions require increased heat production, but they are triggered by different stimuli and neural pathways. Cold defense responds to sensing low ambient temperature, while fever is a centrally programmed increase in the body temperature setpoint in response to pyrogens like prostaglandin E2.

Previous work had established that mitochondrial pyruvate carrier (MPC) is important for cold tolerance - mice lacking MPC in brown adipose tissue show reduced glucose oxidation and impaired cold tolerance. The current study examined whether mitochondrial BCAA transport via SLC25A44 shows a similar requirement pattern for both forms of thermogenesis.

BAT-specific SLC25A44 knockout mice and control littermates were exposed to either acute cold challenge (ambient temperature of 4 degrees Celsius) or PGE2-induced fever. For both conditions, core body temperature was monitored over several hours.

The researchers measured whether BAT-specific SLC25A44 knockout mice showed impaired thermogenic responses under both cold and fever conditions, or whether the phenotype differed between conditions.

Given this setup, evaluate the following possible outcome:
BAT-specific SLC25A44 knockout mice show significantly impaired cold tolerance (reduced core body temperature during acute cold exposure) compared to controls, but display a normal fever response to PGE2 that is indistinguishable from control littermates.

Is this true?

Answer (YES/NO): NO